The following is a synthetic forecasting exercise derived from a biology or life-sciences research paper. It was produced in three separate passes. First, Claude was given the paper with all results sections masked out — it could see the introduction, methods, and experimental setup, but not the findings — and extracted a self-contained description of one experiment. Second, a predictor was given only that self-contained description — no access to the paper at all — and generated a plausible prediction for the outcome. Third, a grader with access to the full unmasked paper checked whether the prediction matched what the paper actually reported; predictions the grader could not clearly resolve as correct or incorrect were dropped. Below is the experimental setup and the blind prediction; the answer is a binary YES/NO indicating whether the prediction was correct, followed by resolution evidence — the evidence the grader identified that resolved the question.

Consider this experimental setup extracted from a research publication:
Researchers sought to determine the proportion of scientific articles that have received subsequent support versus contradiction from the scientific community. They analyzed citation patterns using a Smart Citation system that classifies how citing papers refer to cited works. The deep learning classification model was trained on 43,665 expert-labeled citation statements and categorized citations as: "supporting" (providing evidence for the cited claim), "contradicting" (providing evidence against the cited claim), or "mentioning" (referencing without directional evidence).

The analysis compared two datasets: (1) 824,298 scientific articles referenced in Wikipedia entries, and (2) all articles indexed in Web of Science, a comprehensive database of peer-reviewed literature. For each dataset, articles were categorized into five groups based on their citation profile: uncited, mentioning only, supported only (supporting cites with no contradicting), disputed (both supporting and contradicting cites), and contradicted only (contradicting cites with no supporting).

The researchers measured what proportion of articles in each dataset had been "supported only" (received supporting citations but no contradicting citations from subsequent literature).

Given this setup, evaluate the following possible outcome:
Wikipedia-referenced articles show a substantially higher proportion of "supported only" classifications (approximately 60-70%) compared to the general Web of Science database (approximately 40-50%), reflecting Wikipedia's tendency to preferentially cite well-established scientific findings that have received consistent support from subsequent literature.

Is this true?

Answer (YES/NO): NO